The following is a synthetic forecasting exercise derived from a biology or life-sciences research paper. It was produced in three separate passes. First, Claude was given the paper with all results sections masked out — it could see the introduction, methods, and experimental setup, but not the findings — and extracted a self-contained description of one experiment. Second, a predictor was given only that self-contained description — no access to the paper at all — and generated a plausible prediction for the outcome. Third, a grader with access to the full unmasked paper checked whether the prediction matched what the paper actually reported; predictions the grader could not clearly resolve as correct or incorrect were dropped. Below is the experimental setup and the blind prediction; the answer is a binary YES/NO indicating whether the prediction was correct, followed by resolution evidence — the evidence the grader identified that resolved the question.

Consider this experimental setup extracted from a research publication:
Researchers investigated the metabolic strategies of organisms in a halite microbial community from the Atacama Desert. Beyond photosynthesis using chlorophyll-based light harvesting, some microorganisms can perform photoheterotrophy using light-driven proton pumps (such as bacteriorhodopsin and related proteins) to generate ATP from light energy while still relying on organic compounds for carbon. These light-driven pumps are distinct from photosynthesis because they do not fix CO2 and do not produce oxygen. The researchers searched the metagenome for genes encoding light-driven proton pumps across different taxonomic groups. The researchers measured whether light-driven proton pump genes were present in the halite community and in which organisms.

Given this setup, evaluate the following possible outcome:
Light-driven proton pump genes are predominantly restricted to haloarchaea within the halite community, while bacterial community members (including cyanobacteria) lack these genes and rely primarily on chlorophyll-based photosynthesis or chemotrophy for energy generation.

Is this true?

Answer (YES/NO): NO